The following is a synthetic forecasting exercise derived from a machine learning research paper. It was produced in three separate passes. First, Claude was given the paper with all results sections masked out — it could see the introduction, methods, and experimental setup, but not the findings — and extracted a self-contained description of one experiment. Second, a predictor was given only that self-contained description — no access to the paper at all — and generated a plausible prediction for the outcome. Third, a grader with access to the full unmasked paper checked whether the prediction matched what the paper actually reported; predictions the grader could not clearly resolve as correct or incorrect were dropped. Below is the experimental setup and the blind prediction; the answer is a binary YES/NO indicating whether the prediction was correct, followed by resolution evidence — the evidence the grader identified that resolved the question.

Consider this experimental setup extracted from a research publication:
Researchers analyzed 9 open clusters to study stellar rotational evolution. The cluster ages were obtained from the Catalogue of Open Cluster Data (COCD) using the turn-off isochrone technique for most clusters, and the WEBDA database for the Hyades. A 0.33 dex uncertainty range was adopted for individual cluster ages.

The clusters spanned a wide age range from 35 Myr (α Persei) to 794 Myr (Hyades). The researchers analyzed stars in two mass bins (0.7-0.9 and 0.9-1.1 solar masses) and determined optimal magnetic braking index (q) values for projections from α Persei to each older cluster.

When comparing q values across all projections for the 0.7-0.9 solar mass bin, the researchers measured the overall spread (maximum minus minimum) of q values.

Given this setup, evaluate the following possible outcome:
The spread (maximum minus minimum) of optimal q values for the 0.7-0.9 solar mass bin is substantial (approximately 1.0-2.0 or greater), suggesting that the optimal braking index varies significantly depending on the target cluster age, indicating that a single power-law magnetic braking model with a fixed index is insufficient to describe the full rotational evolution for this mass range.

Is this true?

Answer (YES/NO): NO